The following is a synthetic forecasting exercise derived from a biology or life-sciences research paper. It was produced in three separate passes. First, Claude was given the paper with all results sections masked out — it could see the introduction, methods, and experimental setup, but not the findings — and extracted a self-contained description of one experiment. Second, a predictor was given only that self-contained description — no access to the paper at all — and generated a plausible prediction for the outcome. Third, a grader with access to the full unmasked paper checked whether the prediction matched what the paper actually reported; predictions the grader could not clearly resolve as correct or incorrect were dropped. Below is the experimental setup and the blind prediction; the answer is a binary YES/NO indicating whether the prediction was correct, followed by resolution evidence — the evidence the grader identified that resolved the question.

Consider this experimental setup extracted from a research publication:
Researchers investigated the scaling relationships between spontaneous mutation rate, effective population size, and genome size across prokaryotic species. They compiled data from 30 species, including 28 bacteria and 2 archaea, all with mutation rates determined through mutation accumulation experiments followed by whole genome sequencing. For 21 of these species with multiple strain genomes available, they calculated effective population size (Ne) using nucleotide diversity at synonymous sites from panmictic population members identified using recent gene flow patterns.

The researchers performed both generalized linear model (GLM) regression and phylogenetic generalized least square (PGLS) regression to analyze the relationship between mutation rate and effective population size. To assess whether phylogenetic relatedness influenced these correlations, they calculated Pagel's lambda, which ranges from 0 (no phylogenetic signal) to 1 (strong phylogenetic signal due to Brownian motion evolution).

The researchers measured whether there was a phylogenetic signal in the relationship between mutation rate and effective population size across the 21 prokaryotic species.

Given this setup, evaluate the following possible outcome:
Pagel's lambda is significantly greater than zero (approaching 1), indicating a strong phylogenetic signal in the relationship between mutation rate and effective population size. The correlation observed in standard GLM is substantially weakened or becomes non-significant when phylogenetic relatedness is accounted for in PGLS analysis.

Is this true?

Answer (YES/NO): NO